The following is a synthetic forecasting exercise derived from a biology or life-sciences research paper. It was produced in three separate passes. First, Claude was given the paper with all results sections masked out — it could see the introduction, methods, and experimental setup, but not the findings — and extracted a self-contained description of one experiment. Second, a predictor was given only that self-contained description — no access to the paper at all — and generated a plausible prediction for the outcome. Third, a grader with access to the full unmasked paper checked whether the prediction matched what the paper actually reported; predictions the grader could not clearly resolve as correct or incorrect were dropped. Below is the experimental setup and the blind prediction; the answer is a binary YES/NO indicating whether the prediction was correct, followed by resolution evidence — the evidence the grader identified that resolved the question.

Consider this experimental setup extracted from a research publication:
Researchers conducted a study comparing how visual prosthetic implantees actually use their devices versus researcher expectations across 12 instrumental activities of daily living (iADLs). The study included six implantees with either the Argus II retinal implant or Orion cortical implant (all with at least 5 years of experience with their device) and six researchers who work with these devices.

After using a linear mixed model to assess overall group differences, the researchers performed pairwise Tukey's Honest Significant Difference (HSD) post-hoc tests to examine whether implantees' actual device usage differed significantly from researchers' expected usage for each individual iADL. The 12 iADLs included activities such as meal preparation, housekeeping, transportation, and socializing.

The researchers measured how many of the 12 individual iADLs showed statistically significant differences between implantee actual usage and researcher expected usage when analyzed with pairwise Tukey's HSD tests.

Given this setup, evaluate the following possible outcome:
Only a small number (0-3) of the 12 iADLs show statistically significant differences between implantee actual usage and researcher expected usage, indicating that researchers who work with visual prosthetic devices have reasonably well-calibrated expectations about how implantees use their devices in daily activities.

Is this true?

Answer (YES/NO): NO